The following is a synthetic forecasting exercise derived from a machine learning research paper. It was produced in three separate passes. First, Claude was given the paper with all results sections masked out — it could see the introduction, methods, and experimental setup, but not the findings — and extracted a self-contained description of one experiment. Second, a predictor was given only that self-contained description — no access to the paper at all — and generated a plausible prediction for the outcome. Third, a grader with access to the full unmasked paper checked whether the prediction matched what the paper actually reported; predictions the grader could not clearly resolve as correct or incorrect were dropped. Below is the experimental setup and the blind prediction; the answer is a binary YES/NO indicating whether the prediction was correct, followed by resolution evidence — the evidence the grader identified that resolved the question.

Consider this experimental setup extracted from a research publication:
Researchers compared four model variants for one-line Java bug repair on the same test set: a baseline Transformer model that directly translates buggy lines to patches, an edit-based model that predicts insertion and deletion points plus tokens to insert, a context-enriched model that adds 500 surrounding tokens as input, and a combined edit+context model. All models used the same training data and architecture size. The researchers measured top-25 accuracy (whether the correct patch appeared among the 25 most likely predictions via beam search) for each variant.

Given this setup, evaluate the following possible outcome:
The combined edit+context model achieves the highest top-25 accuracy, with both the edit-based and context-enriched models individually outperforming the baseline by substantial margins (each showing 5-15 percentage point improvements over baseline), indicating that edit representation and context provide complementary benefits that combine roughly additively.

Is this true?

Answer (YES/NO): NO